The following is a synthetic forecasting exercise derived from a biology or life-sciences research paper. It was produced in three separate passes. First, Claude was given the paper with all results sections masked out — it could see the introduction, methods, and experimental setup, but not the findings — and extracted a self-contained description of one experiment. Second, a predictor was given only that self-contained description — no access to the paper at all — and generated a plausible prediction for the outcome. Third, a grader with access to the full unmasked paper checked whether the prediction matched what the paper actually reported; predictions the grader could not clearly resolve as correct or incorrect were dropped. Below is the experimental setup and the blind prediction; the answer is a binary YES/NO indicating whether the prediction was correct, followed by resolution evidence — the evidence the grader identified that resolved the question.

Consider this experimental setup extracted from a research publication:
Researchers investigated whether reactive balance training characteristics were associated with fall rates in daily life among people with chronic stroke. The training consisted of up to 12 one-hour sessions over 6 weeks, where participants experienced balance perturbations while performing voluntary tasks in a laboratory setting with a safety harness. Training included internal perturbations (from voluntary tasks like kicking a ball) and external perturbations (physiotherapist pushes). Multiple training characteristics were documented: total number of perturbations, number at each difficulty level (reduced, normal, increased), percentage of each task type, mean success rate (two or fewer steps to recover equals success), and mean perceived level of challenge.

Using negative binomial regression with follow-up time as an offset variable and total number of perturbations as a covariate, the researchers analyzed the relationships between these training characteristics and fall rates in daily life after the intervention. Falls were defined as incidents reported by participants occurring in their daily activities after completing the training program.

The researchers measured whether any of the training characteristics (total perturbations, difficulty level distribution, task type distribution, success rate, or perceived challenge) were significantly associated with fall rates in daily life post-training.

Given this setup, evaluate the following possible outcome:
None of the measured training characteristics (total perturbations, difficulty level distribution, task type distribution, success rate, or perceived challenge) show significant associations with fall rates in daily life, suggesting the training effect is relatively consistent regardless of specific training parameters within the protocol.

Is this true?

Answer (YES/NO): YES